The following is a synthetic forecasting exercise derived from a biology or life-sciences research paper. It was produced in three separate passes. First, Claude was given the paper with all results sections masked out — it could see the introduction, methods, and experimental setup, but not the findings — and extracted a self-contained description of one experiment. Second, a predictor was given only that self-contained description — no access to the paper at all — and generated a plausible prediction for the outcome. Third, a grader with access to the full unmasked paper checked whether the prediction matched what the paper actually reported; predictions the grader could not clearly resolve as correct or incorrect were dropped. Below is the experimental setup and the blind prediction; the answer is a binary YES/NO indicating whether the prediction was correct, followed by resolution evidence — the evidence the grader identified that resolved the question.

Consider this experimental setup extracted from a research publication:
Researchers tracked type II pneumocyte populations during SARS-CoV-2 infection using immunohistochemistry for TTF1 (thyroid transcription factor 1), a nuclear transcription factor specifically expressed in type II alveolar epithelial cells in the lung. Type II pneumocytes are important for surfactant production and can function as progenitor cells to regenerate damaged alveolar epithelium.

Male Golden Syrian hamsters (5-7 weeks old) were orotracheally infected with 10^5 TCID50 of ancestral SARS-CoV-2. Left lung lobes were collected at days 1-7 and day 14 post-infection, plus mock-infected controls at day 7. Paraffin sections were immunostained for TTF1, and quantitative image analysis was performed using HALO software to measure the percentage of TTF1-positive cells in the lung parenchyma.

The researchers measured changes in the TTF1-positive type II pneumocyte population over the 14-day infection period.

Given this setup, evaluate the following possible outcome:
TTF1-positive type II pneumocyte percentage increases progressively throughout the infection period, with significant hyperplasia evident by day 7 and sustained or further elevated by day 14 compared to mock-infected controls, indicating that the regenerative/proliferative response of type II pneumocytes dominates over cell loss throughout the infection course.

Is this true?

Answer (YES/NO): NO